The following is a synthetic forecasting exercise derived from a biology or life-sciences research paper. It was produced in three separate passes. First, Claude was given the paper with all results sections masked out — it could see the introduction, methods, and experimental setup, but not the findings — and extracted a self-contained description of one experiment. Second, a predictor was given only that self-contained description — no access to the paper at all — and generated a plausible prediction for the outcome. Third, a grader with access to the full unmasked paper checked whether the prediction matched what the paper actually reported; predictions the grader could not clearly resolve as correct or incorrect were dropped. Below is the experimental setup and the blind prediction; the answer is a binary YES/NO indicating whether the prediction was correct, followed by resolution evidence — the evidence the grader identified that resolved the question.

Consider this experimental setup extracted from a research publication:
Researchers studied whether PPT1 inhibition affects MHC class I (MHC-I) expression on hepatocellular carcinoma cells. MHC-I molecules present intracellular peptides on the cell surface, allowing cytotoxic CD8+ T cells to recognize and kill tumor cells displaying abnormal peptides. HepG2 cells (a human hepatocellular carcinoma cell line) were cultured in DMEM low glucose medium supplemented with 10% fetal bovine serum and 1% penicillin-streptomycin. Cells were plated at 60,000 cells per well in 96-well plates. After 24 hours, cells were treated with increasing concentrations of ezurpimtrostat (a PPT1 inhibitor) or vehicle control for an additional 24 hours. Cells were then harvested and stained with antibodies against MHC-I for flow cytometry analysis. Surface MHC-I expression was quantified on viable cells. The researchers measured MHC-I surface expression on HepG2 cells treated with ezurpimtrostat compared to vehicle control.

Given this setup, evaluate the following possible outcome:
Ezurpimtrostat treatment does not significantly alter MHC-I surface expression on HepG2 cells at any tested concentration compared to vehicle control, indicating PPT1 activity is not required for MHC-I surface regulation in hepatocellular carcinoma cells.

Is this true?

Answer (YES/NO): NO